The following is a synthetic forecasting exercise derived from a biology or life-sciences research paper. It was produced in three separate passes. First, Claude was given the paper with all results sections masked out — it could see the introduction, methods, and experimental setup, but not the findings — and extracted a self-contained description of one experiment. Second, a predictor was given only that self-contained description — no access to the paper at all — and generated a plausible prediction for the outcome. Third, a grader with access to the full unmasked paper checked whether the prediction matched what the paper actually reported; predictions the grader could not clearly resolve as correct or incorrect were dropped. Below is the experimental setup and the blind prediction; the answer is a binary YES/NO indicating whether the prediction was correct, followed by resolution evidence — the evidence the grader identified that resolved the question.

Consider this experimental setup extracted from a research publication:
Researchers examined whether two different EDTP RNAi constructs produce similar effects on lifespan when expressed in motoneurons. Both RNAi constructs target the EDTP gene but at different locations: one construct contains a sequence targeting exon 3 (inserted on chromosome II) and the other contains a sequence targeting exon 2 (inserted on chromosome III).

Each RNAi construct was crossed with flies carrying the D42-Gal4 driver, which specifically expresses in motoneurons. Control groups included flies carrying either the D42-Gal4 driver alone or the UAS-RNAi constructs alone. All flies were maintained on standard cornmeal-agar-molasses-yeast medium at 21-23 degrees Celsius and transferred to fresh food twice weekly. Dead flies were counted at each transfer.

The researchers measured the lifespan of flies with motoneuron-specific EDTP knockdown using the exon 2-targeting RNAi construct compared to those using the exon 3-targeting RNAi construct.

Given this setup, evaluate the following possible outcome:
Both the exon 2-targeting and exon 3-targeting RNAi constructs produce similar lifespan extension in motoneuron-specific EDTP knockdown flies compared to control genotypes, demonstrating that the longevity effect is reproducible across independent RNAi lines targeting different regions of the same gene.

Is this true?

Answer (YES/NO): YES